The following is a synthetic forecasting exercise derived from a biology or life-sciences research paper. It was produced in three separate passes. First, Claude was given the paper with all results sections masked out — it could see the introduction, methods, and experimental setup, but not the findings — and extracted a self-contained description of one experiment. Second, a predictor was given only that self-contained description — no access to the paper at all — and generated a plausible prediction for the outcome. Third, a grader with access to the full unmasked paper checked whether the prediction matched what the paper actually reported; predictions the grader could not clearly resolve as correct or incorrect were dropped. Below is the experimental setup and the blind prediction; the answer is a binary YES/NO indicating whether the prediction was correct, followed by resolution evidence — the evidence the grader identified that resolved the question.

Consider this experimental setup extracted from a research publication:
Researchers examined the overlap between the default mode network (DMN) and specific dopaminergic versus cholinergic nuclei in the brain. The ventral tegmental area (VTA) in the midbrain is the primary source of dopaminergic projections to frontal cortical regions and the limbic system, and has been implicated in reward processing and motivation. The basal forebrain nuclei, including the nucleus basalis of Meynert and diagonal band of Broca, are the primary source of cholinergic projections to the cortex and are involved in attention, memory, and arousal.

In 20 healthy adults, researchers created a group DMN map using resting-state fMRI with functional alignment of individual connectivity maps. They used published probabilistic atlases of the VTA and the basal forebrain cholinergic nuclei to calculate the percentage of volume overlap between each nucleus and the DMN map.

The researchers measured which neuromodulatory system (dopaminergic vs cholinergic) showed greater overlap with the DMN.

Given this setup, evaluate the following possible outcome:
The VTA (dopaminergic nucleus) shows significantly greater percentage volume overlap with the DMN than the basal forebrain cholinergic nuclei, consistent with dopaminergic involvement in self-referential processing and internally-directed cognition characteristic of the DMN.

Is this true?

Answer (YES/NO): NO